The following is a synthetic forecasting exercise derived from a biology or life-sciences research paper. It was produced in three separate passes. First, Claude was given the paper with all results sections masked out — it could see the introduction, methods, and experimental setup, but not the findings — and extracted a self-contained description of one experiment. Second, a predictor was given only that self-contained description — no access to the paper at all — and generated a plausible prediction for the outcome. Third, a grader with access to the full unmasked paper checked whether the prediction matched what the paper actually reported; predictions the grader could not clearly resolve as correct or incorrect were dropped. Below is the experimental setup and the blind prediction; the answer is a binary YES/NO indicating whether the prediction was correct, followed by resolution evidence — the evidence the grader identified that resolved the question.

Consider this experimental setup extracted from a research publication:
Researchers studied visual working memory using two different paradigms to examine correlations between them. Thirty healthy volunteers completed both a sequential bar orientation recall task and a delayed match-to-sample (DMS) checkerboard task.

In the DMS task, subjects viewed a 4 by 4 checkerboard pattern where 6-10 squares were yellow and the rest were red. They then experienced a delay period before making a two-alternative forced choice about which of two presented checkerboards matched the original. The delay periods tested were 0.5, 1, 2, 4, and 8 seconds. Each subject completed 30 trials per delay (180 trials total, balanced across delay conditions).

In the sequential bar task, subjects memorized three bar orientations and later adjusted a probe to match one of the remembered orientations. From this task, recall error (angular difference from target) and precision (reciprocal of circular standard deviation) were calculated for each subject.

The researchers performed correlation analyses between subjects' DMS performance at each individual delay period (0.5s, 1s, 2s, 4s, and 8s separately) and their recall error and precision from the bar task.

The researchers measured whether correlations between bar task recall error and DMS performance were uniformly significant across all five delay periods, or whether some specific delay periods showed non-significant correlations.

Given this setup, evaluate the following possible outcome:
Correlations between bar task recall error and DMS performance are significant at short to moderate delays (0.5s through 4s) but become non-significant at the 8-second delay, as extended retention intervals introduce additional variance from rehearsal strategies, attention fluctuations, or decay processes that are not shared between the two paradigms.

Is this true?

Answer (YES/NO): NO